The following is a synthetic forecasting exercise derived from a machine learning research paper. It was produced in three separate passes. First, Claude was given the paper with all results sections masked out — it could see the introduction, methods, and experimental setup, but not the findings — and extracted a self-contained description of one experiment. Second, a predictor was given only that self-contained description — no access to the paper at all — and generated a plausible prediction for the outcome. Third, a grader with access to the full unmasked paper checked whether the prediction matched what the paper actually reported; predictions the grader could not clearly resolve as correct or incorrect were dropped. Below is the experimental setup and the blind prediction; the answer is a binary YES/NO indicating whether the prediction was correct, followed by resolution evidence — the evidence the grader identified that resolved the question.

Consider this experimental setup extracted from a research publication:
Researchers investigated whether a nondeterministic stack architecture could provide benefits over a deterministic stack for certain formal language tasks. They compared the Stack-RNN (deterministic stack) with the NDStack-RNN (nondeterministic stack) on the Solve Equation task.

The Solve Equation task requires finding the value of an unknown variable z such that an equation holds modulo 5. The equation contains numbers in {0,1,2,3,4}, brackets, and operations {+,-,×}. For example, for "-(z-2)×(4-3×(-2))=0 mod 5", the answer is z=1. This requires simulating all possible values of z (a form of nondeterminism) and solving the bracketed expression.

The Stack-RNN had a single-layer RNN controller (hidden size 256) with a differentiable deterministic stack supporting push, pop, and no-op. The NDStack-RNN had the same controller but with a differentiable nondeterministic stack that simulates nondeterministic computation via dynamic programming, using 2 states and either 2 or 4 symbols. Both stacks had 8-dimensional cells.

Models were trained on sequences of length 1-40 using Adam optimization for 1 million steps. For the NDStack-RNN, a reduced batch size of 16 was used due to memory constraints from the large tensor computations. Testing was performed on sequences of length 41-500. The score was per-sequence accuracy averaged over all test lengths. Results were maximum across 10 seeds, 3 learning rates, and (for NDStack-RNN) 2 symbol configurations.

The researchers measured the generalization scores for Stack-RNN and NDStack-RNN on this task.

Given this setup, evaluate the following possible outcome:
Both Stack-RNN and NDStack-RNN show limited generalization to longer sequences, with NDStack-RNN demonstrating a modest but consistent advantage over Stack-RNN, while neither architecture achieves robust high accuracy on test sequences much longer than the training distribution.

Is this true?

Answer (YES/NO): NO